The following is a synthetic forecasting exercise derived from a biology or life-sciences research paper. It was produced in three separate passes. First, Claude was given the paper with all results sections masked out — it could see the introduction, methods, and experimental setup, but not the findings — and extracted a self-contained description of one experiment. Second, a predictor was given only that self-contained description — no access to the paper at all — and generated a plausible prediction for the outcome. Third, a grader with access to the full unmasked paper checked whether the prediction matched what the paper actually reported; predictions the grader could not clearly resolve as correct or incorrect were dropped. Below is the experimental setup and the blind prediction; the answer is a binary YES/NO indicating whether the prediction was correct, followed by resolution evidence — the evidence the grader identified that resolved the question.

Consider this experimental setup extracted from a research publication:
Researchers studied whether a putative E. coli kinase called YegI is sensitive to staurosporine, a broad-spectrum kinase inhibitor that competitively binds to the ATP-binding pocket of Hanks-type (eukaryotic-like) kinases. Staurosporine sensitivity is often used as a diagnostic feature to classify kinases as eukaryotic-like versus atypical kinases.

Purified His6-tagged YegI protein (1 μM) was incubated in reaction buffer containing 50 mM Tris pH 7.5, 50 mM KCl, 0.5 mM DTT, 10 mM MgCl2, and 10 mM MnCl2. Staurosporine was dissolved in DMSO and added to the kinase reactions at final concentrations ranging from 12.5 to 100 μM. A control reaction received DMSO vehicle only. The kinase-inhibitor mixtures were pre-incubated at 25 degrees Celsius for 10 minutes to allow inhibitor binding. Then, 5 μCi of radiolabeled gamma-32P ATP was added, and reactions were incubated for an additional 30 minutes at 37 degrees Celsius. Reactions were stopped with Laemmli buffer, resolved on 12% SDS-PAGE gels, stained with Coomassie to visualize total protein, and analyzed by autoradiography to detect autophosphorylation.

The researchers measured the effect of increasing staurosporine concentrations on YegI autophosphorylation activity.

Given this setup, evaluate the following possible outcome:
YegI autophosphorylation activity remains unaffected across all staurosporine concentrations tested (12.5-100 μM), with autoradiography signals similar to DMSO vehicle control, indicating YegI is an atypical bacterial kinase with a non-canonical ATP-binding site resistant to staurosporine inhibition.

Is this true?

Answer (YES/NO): NO